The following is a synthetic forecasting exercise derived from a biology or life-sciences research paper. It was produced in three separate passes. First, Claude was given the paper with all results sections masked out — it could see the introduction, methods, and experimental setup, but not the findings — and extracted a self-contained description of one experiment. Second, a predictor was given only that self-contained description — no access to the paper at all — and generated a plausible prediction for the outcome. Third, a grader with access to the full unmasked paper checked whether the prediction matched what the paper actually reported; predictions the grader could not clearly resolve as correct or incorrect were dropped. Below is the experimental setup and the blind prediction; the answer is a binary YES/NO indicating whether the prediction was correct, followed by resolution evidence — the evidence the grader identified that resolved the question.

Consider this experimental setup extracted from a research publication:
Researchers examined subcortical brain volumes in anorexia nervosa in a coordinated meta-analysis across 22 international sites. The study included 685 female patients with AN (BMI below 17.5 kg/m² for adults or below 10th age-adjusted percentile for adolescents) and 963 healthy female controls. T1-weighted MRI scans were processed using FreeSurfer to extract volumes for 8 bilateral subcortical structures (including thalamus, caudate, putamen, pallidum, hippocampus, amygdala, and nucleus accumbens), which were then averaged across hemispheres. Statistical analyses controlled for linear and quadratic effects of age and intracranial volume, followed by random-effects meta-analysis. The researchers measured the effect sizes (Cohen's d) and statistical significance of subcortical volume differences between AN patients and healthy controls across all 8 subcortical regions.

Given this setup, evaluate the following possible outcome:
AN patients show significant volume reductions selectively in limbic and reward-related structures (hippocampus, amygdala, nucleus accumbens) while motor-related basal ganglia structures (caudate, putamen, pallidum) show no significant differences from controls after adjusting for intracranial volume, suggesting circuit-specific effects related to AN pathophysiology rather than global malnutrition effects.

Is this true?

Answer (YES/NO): NO